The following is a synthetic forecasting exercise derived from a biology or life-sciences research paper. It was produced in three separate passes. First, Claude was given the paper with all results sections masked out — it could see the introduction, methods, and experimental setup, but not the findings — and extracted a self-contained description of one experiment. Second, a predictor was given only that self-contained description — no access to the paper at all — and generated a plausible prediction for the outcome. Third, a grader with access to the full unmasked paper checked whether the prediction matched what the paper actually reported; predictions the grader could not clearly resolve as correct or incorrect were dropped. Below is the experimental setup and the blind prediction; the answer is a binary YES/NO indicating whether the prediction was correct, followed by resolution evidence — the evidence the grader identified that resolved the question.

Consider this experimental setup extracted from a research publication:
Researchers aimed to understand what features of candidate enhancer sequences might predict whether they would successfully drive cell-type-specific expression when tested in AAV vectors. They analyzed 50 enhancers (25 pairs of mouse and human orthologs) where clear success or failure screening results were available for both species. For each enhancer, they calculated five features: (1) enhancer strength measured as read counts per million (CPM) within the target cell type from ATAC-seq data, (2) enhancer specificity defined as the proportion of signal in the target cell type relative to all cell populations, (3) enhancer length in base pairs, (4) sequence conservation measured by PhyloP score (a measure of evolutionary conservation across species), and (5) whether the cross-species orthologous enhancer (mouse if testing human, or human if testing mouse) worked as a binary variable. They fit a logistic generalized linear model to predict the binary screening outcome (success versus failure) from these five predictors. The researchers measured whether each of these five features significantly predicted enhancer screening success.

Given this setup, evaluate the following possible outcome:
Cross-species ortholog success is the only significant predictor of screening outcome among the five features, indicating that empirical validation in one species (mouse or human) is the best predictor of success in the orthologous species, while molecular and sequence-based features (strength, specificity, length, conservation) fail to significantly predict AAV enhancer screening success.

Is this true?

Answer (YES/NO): NO